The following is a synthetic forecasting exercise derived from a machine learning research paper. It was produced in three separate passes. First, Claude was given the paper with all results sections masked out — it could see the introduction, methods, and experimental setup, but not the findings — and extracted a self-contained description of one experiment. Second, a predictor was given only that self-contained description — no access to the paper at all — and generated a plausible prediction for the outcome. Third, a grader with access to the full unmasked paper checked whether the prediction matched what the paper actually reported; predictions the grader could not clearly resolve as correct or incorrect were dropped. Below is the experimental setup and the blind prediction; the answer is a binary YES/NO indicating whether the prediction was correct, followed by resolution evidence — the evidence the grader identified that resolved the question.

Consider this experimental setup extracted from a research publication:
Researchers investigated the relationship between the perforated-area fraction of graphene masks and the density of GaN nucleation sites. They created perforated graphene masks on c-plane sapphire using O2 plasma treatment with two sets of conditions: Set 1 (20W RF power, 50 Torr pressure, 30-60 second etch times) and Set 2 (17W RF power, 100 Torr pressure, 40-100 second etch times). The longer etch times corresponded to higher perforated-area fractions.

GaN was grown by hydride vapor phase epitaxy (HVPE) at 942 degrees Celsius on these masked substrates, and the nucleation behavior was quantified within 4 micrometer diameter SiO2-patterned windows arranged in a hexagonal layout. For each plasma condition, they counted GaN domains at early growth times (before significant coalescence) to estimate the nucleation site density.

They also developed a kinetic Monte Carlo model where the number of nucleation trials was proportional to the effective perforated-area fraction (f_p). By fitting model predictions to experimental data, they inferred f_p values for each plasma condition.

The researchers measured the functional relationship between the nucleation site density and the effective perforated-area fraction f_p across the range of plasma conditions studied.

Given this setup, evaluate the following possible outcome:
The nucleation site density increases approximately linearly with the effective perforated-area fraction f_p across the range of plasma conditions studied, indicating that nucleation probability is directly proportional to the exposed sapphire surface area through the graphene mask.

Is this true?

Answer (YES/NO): YES